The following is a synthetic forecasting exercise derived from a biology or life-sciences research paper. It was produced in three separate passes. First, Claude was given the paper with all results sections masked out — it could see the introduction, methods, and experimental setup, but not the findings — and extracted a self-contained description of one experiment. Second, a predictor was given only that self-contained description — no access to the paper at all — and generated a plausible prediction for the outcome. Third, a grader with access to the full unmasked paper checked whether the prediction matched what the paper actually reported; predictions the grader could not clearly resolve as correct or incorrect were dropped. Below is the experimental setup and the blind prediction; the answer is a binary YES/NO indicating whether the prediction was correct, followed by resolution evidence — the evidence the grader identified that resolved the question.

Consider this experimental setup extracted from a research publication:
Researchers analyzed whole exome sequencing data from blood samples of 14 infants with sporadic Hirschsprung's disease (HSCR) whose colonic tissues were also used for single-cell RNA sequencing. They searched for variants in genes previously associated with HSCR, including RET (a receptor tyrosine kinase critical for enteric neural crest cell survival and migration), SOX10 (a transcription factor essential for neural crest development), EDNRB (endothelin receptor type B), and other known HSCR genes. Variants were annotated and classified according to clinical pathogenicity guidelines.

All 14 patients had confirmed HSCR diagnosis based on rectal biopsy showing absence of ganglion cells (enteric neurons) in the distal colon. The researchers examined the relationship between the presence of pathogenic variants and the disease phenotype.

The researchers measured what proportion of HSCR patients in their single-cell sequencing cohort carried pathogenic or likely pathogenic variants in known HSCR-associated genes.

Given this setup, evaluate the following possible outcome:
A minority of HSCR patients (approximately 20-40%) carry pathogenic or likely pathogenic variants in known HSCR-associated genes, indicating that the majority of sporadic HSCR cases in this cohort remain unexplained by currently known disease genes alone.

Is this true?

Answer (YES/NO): NO